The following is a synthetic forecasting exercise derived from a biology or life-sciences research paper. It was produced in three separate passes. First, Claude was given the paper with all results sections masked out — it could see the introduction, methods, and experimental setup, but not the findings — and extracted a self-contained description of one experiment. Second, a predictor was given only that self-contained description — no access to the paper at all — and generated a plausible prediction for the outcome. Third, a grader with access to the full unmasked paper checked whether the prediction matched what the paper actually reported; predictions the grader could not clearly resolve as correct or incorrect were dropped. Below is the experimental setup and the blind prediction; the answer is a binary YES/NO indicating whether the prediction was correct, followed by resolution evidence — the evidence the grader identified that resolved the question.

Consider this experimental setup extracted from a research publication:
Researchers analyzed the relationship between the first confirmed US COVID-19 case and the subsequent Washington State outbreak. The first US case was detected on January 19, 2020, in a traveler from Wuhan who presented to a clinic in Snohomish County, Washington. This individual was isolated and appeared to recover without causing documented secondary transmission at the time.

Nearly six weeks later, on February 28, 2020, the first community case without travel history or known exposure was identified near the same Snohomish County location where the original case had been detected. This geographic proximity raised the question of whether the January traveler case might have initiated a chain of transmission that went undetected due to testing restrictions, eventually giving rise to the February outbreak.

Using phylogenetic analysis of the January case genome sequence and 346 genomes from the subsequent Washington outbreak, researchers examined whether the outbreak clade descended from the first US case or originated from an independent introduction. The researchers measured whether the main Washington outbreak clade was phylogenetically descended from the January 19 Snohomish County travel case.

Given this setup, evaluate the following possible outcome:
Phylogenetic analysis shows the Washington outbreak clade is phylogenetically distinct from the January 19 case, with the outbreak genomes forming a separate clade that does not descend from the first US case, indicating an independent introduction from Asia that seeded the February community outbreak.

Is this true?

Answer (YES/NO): NO